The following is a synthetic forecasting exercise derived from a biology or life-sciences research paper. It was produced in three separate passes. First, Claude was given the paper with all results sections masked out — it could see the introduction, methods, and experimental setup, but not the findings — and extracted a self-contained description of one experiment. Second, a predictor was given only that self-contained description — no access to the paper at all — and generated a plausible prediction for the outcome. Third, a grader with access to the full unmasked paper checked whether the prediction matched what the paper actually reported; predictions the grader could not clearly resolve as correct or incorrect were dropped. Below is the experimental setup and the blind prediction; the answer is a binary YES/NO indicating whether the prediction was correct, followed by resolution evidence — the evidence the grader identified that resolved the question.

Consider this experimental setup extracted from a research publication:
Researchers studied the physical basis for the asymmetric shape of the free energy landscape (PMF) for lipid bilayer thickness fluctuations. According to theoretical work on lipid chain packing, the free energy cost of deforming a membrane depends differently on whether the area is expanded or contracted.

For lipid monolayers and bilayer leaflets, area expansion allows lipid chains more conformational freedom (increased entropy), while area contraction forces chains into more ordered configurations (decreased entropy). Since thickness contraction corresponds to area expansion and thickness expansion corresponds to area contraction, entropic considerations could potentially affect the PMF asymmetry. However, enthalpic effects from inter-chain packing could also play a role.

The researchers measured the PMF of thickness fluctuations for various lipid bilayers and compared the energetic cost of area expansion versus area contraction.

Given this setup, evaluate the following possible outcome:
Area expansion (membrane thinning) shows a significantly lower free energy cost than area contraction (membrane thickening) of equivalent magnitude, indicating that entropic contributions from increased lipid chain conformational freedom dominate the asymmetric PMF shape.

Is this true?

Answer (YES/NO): YES